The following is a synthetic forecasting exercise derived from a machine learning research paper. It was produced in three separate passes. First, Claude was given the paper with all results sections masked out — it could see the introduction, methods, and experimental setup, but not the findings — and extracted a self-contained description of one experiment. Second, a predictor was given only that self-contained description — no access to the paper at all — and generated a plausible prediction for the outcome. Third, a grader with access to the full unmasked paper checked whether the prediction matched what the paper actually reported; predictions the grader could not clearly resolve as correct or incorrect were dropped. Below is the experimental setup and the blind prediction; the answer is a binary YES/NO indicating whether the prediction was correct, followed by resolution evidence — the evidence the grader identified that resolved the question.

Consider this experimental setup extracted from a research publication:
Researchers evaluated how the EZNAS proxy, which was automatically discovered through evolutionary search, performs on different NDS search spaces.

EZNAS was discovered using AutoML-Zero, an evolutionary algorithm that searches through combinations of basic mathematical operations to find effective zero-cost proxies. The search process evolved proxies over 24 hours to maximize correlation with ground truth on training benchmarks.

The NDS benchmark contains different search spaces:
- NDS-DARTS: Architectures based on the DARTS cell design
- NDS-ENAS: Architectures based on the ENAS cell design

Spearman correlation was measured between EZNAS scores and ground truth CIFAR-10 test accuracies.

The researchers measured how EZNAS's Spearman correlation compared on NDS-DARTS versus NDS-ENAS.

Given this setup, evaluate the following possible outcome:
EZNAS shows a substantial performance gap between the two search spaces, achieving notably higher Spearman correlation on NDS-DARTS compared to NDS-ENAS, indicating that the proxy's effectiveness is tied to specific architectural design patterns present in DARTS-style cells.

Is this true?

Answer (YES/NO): NO